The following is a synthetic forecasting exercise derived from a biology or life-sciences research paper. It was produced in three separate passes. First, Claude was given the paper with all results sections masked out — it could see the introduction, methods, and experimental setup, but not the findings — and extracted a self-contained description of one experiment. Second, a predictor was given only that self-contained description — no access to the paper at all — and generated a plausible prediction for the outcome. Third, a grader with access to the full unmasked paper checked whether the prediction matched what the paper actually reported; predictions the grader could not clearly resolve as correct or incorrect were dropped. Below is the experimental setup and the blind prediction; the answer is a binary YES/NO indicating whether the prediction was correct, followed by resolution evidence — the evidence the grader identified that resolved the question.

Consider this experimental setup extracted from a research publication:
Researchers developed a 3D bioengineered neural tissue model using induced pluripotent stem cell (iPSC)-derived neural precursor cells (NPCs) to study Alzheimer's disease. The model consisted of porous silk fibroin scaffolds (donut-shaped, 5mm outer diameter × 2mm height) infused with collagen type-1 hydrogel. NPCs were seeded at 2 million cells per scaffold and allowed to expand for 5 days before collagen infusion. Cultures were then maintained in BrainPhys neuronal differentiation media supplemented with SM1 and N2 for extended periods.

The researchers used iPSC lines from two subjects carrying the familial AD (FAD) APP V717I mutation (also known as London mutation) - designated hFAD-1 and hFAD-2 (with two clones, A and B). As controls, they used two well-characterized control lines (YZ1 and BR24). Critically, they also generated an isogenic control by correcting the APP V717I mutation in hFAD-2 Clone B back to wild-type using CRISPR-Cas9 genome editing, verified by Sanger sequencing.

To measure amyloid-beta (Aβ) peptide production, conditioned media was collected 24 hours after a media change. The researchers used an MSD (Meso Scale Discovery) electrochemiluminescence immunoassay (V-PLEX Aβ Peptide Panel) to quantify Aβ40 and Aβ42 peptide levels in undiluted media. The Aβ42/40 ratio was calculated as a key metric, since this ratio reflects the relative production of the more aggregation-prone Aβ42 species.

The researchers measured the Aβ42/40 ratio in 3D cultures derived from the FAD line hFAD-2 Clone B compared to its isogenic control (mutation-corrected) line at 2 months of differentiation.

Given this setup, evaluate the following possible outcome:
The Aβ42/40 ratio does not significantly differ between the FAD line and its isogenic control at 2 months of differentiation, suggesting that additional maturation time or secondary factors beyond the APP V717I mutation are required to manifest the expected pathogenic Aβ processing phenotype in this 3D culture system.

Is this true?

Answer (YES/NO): NO